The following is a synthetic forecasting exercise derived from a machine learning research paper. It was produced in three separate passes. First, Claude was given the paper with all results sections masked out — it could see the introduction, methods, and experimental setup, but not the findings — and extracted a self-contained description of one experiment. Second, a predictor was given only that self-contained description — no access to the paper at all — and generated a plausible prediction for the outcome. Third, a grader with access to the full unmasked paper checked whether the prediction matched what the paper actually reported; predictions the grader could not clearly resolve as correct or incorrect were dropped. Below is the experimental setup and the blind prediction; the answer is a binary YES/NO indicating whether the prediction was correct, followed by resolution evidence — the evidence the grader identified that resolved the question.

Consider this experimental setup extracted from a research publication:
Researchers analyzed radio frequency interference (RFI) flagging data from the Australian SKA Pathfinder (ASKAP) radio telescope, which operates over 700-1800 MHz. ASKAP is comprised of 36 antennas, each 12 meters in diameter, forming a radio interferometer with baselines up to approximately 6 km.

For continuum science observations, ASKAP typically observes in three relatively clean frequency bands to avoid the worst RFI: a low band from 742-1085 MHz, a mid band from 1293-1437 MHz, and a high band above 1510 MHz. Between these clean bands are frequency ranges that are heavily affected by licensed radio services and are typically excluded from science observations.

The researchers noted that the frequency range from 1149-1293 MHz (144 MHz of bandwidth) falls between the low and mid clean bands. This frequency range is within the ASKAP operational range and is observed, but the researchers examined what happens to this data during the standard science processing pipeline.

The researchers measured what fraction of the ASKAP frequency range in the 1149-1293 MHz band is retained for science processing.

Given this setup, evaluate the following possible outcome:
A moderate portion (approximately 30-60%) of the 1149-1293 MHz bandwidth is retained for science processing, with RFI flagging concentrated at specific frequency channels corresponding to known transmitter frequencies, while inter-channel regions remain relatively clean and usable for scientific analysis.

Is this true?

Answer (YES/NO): NO